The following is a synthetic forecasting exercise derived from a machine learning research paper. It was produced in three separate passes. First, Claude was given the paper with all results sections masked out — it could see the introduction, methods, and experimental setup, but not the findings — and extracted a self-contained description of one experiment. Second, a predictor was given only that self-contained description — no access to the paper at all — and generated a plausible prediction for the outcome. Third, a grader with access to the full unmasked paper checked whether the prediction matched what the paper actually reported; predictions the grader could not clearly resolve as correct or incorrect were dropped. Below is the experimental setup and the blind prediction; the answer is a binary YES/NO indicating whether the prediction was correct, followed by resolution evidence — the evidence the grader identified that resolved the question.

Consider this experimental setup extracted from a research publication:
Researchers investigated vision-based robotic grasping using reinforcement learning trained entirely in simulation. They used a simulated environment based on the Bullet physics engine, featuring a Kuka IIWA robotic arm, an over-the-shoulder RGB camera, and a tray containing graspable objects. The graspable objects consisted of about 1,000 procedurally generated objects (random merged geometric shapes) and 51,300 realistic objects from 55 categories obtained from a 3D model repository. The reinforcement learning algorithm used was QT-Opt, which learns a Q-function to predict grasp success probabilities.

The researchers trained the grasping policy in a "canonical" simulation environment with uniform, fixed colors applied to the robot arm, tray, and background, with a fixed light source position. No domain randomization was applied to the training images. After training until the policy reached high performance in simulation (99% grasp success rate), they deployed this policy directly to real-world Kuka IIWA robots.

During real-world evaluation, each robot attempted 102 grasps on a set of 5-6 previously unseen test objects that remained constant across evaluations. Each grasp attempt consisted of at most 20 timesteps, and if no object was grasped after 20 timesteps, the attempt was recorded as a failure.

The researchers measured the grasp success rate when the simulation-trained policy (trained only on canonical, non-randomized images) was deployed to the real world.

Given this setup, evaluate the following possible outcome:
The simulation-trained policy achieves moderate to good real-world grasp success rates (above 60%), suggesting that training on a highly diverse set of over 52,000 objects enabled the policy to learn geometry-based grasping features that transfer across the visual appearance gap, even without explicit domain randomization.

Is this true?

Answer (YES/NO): NO